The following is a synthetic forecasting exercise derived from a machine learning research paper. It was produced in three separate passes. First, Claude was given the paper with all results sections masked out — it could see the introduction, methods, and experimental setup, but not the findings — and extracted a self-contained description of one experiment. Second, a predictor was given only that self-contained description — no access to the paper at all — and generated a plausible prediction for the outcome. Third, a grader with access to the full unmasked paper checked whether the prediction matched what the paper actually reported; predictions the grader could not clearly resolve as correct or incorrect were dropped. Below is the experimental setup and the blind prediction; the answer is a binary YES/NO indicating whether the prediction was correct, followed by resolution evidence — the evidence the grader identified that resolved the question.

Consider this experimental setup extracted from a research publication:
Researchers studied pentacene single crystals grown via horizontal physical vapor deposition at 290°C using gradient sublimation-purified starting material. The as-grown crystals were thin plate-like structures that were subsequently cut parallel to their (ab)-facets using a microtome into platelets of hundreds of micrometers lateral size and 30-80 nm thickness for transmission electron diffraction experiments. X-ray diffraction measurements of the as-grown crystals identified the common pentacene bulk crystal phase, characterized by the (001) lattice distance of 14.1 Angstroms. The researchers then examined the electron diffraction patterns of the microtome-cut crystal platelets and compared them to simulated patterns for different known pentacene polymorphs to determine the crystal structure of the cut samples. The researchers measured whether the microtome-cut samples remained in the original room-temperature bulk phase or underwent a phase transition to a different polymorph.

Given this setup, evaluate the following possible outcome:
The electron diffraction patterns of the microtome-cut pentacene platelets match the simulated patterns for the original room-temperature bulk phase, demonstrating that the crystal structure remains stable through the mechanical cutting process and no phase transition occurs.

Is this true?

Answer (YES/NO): NO